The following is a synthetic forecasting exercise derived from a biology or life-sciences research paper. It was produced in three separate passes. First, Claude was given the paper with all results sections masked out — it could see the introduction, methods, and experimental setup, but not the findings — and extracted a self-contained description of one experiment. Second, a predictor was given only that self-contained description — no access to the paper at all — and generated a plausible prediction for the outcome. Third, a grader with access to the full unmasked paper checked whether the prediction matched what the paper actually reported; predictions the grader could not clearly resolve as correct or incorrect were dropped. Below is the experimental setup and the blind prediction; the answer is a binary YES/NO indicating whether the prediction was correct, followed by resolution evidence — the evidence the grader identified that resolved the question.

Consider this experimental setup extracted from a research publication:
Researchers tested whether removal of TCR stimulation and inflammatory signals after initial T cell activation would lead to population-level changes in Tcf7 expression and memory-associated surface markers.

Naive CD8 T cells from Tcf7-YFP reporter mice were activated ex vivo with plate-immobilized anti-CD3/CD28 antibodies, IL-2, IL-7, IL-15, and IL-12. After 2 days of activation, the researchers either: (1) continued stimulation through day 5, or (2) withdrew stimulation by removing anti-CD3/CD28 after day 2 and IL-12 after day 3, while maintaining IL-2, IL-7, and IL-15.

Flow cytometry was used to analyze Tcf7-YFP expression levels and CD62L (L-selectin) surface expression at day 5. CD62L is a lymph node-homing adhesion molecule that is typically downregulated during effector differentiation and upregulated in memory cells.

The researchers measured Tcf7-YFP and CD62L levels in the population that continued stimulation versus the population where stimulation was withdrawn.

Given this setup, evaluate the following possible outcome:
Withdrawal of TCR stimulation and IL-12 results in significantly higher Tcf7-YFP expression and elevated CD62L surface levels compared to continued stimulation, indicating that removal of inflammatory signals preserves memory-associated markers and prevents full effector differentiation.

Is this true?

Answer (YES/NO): YES